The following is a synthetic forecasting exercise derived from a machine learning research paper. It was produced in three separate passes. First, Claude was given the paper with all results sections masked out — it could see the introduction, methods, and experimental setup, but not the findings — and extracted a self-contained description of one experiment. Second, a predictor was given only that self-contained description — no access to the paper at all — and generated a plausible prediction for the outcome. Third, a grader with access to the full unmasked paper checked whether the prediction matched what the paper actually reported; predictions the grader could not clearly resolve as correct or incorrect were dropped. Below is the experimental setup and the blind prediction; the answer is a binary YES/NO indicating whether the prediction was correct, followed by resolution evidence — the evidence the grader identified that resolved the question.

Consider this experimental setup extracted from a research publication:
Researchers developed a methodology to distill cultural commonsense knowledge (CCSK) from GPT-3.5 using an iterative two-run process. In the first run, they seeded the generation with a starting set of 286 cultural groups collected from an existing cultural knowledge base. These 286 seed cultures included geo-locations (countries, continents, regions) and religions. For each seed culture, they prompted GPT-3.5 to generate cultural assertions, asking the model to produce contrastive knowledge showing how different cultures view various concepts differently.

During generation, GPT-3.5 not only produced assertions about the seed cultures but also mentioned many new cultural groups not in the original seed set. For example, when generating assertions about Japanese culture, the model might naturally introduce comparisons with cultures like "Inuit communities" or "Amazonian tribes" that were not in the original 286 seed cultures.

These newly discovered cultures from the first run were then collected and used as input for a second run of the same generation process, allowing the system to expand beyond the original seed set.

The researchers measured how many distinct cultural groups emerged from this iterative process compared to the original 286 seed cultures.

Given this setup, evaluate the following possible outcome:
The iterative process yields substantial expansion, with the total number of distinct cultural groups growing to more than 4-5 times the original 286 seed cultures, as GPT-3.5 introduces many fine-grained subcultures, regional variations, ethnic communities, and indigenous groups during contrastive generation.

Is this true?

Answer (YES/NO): YES